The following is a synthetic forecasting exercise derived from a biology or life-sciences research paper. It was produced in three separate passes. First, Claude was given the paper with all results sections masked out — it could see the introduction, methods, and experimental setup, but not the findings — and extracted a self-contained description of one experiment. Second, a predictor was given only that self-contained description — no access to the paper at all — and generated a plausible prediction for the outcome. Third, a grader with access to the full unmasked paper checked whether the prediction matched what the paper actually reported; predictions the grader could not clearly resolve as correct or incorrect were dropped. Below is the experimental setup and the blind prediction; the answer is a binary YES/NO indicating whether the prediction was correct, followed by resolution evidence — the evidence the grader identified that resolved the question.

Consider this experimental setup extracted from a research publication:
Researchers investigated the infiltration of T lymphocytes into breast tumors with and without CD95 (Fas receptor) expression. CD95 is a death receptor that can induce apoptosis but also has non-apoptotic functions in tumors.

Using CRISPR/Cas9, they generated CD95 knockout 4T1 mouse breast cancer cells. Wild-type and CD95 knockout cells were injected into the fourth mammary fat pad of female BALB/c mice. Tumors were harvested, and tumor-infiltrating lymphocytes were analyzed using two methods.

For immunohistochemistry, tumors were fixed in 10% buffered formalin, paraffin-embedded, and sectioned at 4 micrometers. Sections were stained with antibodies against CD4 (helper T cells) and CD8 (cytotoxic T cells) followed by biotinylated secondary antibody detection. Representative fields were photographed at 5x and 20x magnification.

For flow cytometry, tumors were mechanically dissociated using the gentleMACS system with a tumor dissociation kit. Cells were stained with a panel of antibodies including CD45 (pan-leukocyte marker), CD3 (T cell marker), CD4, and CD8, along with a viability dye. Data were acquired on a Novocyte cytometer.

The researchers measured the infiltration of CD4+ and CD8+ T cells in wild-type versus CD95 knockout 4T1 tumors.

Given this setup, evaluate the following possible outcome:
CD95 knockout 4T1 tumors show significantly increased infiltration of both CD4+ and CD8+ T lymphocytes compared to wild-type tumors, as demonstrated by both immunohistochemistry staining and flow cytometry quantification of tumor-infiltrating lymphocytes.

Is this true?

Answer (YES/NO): YES